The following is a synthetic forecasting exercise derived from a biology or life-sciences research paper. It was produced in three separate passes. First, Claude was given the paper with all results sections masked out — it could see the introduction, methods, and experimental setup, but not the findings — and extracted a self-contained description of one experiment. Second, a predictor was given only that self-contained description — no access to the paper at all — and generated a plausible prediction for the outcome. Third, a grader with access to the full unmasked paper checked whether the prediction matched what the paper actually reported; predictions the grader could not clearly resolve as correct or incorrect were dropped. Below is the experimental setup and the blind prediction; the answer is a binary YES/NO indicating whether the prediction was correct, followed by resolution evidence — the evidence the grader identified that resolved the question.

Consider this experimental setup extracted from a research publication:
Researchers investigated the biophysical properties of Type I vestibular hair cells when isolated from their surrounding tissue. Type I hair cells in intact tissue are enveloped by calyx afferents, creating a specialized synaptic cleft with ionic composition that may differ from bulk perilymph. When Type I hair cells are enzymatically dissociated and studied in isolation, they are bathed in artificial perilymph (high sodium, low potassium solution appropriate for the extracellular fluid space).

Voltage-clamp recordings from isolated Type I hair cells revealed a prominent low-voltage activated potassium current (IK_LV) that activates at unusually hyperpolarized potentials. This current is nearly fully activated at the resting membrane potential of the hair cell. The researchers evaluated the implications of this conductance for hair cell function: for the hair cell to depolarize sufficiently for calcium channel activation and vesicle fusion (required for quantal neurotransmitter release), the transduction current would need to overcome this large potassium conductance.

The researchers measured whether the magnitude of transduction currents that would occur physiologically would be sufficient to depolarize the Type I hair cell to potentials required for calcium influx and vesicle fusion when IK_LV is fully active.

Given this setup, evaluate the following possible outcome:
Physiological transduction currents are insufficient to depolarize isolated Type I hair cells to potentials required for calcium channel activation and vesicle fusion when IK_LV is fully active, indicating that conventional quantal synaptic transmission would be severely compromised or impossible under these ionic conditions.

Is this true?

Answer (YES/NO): YES